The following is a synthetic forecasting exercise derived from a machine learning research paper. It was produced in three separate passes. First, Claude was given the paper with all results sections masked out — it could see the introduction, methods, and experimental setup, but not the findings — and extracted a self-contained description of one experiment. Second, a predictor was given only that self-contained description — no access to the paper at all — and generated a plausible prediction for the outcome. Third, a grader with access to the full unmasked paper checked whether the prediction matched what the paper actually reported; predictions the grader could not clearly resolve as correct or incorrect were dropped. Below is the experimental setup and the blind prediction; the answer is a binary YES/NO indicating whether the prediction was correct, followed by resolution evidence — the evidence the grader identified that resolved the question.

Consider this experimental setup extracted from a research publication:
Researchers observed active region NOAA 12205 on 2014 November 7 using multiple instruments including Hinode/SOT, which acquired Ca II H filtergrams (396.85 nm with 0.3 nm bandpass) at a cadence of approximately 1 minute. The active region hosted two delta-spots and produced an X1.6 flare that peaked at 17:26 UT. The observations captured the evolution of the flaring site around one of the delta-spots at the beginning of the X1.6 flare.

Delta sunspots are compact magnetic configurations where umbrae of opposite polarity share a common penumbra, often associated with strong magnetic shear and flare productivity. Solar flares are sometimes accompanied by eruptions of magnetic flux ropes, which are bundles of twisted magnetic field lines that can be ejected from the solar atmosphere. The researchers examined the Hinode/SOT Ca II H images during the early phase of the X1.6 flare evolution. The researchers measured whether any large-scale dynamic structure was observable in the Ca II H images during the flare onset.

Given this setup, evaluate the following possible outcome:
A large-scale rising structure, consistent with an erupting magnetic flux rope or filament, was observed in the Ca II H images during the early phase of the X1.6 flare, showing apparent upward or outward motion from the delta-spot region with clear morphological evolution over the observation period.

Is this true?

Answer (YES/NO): YES